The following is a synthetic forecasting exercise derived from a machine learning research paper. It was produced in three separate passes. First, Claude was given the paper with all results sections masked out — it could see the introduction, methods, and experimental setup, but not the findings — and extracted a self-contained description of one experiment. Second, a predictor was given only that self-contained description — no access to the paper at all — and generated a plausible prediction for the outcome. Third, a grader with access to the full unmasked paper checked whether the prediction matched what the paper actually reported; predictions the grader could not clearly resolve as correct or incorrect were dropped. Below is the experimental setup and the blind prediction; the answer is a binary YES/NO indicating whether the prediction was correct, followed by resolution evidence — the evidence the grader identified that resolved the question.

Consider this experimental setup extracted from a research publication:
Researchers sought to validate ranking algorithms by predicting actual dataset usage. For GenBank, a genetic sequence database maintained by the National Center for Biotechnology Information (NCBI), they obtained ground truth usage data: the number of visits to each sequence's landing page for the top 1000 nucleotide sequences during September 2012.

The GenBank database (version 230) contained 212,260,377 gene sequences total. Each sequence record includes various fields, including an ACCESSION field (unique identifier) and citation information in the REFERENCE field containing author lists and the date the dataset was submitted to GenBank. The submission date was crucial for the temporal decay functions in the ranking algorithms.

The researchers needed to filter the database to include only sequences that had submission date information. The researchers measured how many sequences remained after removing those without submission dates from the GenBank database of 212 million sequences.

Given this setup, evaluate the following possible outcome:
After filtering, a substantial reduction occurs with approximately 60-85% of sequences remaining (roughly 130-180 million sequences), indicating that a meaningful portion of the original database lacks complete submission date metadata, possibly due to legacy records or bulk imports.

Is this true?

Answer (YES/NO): NO